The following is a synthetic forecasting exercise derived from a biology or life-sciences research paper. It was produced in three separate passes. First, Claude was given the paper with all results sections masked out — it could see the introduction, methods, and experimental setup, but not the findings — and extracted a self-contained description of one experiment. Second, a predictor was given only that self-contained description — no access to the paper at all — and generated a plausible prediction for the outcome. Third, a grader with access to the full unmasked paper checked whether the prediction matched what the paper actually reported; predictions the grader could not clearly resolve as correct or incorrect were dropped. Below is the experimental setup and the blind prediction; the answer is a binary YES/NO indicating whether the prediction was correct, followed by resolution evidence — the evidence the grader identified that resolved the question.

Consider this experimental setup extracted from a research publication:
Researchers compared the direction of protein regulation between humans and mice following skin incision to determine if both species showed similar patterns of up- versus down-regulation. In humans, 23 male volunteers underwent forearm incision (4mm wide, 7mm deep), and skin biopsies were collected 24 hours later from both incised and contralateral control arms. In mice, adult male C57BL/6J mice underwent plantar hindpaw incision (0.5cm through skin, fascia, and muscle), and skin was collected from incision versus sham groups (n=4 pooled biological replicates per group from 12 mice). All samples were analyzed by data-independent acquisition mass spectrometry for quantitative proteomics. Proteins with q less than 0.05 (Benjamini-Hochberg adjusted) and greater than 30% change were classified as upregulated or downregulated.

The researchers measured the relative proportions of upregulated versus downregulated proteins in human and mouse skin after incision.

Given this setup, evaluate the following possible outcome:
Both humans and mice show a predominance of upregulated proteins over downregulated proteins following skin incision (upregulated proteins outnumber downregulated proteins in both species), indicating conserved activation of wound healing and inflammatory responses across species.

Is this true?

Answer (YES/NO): NO